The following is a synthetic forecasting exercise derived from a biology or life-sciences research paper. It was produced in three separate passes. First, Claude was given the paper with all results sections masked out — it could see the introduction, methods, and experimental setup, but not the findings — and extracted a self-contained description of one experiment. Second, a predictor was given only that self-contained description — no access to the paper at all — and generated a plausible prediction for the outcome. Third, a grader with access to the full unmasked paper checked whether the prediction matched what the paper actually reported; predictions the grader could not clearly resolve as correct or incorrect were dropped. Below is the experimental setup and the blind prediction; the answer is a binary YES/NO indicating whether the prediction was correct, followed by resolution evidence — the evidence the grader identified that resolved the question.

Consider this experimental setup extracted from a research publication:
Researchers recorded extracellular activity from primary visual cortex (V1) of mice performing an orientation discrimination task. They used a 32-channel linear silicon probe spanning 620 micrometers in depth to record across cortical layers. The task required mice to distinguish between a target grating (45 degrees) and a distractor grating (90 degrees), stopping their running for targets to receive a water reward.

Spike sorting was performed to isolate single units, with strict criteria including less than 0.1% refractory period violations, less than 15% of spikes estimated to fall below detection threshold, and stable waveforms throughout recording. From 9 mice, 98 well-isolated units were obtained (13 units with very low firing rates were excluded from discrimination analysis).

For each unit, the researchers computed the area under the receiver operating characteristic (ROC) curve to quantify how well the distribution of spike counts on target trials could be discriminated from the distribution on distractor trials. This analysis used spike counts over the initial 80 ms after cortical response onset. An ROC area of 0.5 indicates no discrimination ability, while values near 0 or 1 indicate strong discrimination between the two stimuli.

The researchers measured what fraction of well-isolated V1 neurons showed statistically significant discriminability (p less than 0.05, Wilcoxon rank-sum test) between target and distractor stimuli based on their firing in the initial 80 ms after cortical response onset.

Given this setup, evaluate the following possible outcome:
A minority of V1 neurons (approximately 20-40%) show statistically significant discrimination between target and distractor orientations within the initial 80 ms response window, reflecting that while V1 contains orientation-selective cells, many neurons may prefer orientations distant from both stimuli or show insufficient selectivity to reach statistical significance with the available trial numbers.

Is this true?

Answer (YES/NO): YES